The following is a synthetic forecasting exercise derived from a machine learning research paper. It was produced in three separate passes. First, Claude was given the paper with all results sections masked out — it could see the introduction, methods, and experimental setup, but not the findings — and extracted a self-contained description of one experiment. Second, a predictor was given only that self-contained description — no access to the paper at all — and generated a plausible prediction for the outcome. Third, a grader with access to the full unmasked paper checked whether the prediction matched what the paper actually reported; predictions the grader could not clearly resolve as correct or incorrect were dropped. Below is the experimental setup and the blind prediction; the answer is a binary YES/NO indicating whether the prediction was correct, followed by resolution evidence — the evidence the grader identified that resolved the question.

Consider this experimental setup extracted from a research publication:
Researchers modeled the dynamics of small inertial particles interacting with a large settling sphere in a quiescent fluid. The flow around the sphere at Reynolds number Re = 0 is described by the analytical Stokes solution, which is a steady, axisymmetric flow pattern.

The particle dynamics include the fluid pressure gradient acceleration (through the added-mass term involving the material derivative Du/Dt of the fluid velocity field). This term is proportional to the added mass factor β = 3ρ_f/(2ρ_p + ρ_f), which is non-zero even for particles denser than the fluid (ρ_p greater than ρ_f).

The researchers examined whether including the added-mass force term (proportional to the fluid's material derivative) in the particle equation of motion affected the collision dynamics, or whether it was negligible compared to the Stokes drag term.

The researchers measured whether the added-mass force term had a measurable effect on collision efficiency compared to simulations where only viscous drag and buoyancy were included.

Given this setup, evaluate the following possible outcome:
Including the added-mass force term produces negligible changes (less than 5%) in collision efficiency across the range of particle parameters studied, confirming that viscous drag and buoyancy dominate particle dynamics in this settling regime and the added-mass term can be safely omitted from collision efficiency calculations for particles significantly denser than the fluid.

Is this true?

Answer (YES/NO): NO